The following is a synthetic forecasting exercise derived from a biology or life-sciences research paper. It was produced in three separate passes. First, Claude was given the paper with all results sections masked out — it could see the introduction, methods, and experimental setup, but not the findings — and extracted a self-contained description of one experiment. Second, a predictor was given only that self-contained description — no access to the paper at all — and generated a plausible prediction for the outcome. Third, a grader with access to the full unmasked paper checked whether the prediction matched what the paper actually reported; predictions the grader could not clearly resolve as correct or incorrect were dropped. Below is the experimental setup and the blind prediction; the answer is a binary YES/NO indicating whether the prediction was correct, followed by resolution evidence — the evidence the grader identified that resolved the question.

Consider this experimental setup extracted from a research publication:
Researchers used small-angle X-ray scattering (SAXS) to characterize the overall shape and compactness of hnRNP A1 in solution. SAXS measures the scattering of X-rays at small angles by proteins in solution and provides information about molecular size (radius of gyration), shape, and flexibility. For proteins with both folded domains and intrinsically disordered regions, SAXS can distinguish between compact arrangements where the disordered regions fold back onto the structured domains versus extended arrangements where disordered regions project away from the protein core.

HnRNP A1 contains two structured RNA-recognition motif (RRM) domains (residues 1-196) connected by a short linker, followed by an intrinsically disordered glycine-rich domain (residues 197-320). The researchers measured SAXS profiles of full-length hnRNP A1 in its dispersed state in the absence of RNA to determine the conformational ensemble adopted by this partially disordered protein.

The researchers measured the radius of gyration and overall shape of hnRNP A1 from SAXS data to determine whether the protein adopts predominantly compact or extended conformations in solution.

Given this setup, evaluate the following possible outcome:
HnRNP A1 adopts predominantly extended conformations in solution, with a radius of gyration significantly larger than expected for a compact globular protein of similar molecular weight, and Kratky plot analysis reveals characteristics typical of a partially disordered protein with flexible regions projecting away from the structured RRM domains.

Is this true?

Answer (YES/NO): NO